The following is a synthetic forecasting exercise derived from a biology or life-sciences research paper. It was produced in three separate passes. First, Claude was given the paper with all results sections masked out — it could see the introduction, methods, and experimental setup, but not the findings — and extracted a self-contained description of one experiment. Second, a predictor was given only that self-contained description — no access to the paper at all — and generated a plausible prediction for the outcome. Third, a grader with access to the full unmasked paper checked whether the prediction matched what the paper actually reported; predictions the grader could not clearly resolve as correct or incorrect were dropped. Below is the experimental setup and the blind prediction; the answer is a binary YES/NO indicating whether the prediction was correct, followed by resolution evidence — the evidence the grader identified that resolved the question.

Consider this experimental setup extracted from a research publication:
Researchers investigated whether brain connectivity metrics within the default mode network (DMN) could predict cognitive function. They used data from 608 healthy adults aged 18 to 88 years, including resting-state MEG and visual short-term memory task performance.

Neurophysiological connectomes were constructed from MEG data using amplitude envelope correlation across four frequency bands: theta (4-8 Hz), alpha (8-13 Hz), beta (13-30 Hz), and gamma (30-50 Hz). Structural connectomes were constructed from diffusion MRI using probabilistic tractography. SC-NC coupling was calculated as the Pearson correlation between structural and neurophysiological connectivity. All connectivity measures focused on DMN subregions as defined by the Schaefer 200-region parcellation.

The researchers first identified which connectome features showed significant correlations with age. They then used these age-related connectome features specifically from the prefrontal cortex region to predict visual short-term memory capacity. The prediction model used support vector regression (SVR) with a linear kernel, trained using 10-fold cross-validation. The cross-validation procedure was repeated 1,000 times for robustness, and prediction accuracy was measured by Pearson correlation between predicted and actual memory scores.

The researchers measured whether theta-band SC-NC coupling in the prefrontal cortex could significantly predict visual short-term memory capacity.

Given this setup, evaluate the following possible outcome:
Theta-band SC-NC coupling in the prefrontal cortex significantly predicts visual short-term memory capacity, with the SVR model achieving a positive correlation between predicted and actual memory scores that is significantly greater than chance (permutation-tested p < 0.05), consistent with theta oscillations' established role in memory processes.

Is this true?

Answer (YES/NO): YES